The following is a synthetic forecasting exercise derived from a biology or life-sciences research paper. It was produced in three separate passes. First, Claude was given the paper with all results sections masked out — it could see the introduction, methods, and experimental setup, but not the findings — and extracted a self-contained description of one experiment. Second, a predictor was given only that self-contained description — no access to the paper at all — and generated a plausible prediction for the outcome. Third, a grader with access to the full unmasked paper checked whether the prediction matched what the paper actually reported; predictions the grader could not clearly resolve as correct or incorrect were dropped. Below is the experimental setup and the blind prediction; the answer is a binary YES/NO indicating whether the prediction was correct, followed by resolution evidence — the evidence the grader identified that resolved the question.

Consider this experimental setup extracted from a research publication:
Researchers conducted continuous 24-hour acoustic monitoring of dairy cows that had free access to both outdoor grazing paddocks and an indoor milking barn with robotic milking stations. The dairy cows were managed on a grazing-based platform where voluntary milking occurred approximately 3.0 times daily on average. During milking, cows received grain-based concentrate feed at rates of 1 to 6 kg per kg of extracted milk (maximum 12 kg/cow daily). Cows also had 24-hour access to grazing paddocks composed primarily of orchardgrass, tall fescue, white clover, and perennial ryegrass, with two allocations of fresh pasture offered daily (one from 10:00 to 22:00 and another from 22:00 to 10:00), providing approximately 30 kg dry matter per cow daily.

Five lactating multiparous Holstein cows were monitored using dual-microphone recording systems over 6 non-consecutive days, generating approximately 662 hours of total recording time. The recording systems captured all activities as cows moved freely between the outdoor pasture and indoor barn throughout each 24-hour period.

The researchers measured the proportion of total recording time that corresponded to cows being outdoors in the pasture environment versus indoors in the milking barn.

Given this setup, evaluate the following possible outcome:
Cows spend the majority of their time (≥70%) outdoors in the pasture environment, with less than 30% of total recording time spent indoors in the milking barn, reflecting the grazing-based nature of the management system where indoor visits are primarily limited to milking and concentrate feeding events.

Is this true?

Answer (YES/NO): NO